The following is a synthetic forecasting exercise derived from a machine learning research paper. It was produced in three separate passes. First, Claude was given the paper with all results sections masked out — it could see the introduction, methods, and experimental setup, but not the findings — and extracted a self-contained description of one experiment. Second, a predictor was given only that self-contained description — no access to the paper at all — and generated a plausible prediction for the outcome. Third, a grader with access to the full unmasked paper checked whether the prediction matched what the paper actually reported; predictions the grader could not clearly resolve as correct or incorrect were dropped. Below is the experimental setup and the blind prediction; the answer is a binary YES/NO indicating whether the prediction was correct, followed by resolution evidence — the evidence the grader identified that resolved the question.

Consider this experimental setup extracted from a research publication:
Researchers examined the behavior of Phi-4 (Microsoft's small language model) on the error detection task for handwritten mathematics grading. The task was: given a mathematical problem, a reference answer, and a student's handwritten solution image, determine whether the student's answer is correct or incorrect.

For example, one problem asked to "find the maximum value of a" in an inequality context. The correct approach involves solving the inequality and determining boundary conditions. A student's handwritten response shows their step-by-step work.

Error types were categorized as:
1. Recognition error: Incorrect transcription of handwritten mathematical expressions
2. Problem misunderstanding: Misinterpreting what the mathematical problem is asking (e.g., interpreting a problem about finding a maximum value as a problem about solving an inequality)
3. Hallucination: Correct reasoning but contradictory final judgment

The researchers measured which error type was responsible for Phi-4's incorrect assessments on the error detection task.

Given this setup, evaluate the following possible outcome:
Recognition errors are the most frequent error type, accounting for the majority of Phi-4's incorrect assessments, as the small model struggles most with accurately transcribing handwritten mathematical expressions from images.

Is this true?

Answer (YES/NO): NO